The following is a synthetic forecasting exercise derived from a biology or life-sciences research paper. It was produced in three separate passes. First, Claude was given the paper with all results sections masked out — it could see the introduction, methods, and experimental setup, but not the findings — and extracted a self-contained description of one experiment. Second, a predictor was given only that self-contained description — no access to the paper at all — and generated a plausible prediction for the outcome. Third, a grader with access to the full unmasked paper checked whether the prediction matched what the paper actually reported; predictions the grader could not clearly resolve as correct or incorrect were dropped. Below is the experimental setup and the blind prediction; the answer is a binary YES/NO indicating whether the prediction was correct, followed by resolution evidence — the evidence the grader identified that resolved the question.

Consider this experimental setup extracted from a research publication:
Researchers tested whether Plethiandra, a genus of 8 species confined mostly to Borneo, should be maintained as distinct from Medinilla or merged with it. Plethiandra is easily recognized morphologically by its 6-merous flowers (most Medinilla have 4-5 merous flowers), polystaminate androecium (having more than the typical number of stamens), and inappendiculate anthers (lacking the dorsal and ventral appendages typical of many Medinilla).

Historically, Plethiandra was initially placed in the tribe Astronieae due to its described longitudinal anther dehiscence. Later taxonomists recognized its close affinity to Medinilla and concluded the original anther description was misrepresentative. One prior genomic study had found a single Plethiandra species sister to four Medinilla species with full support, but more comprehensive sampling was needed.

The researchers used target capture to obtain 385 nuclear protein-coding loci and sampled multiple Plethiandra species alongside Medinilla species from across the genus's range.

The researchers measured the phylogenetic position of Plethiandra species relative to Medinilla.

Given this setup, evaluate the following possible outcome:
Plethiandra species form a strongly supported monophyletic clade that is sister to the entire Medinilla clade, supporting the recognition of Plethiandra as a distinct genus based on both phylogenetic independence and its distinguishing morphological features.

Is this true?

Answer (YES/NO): NO